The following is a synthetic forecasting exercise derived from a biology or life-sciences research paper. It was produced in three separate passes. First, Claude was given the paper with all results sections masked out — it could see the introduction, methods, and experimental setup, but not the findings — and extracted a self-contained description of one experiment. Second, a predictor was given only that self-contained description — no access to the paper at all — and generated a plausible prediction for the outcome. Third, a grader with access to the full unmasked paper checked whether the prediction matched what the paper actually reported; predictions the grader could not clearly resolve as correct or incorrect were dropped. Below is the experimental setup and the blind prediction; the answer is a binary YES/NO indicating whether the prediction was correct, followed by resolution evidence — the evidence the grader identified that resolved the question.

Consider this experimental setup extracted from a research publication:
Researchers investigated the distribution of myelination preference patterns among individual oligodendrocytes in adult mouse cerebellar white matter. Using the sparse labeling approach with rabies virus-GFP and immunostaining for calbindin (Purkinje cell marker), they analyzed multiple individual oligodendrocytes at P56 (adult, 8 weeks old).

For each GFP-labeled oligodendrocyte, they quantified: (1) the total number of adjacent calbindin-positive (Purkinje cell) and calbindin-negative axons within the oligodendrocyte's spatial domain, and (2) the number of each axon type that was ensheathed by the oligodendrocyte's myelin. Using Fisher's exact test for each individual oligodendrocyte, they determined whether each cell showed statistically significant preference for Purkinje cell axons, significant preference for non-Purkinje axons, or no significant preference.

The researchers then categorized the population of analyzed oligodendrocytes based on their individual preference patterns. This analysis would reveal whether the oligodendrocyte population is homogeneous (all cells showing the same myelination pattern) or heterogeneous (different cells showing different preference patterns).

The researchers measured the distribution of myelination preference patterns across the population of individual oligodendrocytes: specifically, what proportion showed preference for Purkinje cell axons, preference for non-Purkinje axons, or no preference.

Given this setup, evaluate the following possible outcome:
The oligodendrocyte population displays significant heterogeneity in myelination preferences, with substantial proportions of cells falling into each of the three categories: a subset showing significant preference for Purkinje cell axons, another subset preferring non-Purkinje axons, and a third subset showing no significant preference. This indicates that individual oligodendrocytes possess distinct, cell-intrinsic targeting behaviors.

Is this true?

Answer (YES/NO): NO